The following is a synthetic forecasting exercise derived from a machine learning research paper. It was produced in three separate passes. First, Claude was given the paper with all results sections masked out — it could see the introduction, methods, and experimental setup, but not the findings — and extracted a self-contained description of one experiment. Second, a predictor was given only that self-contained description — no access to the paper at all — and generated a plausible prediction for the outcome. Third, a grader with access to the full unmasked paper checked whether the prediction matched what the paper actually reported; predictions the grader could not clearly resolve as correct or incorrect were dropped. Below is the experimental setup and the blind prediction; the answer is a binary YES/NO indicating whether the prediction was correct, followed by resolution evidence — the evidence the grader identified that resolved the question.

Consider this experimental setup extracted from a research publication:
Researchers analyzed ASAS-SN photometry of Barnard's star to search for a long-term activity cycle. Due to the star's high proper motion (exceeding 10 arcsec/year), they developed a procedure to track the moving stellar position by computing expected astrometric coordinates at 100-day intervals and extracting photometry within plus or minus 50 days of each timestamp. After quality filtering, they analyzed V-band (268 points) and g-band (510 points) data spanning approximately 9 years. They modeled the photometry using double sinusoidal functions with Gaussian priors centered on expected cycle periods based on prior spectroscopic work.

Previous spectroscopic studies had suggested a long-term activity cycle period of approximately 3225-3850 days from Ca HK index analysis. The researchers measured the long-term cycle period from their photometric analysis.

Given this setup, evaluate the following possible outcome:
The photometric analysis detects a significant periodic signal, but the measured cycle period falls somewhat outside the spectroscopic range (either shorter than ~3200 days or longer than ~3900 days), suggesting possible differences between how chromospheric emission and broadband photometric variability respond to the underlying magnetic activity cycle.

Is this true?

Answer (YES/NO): NO